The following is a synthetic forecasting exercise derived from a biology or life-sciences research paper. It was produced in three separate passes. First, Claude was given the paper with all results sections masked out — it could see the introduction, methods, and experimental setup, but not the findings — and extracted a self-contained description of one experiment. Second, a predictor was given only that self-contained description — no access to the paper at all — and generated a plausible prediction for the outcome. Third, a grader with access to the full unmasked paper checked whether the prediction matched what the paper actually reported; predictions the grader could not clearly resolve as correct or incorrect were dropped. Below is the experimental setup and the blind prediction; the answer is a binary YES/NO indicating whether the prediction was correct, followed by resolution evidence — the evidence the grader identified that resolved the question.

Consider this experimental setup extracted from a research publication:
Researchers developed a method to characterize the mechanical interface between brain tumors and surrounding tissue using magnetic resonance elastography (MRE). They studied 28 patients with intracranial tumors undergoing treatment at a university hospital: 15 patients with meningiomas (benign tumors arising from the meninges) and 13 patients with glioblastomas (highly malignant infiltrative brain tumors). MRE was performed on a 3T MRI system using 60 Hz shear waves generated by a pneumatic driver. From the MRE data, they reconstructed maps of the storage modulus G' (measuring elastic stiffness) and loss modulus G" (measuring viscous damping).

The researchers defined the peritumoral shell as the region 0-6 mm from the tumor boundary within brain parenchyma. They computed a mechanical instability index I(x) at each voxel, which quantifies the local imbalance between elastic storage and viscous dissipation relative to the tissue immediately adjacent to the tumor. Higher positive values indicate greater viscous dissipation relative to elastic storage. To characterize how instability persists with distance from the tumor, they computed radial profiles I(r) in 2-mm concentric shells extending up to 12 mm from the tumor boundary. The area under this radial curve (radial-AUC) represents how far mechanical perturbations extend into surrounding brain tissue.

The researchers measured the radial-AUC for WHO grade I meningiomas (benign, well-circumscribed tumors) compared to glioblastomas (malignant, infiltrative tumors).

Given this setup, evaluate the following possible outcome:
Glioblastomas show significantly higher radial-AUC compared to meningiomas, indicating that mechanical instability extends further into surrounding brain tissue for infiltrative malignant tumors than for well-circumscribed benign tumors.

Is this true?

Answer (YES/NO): NO